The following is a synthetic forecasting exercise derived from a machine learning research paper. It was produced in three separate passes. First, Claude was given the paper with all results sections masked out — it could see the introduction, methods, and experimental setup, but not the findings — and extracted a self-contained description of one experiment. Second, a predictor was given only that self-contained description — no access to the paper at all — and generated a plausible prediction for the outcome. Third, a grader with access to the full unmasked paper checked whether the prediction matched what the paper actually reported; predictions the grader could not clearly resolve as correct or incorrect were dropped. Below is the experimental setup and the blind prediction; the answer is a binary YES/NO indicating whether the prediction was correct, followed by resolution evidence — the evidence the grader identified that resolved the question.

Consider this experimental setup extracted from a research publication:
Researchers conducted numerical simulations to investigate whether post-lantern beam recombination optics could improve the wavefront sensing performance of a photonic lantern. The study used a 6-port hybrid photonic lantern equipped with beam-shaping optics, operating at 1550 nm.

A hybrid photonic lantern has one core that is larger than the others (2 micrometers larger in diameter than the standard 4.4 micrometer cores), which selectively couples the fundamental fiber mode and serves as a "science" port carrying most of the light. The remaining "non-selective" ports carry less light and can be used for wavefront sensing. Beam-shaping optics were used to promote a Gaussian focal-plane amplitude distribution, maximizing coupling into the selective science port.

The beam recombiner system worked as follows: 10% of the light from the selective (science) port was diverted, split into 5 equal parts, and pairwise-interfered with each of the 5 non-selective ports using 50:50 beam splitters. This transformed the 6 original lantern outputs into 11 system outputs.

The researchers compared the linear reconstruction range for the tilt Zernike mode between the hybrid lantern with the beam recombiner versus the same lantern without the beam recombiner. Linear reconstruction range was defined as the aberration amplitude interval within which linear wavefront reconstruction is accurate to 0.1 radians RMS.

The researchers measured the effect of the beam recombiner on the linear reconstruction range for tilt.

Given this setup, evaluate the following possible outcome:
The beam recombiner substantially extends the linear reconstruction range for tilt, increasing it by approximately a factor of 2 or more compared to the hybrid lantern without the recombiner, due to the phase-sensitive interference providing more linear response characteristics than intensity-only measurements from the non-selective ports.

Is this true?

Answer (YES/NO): NO